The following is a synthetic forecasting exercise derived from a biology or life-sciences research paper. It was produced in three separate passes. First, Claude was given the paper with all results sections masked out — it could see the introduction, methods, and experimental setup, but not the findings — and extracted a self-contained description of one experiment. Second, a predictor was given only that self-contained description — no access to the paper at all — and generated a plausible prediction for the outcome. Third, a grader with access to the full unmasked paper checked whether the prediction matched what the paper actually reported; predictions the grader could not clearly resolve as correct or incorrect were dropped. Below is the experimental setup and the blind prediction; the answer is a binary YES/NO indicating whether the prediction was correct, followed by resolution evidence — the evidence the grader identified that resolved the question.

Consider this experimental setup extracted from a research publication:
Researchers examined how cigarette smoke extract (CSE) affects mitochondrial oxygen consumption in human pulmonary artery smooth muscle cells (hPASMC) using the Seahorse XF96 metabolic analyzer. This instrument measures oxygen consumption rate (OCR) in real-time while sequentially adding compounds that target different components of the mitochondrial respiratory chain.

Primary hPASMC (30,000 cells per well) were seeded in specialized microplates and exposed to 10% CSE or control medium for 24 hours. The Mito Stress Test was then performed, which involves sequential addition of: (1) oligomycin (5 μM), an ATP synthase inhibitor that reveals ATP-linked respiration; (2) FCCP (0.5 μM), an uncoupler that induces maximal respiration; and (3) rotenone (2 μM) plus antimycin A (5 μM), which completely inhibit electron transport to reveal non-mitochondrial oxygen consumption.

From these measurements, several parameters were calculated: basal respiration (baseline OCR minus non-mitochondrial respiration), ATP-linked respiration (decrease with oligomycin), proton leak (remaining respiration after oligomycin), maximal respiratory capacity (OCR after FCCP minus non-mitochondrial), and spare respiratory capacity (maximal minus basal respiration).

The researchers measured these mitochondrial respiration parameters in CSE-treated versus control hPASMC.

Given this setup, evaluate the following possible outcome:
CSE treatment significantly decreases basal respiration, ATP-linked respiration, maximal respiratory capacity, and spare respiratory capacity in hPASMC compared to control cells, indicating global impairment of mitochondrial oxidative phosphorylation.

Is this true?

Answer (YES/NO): NO